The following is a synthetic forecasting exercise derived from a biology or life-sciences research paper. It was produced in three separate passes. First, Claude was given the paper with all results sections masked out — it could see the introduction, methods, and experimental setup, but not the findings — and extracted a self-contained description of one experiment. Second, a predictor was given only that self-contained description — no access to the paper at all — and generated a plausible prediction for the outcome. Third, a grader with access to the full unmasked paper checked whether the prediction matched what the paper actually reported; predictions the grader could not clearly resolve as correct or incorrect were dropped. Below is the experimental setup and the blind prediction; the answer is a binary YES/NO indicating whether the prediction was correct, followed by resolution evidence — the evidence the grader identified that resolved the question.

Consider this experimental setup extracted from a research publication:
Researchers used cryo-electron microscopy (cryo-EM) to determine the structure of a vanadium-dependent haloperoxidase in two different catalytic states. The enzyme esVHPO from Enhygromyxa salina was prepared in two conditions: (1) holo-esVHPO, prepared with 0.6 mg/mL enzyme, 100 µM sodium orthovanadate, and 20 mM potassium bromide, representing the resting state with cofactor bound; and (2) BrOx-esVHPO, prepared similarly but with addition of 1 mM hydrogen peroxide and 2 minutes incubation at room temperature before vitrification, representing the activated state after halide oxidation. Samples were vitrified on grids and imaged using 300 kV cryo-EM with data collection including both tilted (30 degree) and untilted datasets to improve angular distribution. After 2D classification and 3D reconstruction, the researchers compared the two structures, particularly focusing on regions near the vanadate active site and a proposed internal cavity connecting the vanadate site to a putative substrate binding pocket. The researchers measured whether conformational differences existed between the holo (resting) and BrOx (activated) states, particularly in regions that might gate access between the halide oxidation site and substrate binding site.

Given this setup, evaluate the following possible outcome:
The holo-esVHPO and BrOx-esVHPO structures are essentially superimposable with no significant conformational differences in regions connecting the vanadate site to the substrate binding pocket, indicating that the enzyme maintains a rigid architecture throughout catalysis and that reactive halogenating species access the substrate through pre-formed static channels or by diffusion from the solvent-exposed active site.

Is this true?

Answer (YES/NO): NO